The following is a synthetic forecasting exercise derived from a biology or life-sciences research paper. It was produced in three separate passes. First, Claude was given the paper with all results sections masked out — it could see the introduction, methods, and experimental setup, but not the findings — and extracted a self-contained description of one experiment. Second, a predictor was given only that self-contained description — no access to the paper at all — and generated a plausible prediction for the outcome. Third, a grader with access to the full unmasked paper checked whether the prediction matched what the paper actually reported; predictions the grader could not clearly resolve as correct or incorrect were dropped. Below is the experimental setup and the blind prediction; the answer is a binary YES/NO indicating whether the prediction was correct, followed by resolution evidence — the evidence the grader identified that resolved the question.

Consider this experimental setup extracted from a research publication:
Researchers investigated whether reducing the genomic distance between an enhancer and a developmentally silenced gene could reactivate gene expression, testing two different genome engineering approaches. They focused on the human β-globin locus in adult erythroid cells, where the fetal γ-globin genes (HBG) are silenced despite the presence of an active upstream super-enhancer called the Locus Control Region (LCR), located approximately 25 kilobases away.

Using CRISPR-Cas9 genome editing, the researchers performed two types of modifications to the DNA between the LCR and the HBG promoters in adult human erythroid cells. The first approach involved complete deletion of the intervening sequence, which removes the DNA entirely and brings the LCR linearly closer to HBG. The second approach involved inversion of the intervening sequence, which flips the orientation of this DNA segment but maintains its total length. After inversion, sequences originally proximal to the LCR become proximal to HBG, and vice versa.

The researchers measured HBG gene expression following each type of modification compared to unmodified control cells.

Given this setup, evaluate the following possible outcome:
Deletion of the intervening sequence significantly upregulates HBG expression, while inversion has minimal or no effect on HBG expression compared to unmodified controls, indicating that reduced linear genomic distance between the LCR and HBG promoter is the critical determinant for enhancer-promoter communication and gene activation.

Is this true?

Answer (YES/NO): NO